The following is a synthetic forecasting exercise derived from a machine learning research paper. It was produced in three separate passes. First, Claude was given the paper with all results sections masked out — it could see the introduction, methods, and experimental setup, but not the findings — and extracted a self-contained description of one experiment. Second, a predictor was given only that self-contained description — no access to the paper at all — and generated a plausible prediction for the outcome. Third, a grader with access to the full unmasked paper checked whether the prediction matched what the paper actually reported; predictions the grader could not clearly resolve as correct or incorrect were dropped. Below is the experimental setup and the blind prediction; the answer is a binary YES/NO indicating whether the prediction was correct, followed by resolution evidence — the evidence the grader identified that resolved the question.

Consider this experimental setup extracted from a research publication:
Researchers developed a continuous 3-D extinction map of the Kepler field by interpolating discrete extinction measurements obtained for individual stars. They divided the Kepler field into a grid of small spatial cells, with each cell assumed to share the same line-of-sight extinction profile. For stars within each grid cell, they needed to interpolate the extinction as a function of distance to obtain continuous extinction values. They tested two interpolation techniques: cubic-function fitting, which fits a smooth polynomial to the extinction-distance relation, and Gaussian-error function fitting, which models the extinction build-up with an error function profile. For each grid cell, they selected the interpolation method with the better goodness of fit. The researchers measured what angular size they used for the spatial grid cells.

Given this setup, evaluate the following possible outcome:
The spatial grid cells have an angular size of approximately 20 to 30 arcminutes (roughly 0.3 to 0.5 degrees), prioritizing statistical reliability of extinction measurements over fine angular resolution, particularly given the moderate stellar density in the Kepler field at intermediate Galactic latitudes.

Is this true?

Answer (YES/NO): NO